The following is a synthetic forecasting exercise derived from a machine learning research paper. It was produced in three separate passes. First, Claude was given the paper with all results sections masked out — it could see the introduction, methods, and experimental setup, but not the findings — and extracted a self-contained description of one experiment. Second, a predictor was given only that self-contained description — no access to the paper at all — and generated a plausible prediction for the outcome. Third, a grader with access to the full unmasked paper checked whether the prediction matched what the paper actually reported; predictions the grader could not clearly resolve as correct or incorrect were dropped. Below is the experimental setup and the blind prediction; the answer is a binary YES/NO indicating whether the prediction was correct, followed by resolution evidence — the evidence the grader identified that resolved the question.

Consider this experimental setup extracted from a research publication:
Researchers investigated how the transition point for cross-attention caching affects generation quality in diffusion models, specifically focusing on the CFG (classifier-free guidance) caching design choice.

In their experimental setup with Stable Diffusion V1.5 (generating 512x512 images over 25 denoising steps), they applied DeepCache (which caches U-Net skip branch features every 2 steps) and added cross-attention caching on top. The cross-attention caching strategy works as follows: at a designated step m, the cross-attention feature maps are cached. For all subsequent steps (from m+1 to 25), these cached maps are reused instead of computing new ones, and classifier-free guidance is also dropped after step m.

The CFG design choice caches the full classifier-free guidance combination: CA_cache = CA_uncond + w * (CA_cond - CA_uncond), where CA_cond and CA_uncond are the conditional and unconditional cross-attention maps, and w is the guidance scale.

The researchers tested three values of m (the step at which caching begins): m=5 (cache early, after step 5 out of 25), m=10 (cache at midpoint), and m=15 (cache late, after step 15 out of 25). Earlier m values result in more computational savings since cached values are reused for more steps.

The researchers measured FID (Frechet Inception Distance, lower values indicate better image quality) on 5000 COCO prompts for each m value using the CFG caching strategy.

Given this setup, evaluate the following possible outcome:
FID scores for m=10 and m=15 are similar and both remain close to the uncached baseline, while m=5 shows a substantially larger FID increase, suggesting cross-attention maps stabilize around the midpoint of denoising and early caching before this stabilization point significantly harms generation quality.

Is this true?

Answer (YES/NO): NO